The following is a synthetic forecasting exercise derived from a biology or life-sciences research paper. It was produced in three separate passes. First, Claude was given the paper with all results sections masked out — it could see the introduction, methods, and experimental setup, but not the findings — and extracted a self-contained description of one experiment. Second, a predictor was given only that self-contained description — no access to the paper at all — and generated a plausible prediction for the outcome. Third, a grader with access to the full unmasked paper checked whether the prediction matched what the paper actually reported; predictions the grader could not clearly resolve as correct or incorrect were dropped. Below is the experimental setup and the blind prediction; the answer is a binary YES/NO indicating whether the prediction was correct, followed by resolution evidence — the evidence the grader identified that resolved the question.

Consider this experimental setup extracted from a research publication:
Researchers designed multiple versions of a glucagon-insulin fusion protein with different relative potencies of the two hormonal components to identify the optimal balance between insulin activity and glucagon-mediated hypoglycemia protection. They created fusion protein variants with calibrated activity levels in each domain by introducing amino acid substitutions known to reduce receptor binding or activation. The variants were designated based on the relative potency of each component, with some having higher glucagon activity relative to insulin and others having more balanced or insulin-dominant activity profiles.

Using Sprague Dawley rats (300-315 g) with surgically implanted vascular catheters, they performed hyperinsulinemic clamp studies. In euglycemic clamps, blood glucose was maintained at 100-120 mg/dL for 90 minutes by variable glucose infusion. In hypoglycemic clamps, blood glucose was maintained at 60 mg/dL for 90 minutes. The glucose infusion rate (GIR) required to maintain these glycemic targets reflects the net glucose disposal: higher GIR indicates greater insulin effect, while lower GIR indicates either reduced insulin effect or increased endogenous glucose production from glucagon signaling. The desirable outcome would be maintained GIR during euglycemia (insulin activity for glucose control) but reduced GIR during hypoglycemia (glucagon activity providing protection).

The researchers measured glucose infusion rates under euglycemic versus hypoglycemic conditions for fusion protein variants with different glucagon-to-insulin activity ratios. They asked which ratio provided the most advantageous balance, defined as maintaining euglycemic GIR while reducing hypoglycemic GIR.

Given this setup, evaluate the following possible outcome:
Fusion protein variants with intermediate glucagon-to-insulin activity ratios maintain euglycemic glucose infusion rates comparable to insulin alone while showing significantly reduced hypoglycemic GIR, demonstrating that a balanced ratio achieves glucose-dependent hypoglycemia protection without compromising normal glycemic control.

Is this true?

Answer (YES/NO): NO